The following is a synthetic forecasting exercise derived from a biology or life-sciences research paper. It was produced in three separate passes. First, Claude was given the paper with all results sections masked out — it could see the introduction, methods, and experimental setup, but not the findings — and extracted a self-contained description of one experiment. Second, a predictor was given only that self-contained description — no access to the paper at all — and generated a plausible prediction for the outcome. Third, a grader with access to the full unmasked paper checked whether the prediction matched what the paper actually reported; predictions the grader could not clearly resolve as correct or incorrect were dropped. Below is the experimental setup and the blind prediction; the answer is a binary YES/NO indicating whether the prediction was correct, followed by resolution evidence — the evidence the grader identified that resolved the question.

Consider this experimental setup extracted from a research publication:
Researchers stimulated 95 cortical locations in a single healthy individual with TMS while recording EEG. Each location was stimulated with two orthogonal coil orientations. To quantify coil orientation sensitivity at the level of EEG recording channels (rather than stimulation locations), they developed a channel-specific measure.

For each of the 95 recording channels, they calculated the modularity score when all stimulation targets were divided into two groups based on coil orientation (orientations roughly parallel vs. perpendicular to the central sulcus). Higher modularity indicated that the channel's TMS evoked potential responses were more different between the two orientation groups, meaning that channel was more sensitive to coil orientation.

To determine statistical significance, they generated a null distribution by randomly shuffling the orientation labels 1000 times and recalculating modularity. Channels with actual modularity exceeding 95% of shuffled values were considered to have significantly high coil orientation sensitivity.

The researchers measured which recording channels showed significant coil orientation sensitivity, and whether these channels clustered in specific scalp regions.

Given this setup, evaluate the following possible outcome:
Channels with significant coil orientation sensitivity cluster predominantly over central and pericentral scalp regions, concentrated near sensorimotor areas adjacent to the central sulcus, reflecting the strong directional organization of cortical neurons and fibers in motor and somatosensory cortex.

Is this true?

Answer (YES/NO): YES